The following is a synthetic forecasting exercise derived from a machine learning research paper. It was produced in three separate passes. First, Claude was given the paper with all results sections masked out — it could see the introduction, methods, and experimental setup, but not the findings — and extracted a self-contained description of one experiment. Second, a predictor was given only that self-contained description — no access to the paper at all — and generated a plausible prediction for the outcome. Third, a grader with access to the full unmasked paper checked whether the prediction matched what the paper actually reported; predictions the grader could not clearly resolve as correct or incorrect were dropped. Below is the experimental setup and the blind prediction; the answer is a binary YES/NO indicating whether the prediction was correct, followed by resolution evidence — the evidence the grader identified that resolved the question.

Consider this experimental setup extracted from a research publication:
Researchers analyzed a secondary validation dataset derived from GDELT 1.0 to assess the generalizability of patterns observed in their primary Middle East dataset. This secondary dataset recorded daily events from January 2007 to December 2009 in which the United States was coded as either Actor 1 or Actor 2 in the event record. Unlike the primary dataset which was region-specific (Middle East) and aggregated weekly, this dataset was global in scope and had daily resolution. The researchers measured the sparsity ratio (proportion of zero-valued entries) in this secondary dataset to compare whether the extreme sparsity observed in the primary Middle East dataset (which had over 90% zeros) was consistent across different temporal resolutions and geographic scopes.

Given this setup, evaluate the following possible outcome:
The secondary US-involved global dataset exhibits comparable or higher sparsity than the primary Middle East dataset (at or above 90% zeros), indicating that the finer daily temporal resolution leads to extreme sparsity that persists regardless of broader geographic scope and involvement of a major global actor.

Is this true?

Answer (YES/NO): YES